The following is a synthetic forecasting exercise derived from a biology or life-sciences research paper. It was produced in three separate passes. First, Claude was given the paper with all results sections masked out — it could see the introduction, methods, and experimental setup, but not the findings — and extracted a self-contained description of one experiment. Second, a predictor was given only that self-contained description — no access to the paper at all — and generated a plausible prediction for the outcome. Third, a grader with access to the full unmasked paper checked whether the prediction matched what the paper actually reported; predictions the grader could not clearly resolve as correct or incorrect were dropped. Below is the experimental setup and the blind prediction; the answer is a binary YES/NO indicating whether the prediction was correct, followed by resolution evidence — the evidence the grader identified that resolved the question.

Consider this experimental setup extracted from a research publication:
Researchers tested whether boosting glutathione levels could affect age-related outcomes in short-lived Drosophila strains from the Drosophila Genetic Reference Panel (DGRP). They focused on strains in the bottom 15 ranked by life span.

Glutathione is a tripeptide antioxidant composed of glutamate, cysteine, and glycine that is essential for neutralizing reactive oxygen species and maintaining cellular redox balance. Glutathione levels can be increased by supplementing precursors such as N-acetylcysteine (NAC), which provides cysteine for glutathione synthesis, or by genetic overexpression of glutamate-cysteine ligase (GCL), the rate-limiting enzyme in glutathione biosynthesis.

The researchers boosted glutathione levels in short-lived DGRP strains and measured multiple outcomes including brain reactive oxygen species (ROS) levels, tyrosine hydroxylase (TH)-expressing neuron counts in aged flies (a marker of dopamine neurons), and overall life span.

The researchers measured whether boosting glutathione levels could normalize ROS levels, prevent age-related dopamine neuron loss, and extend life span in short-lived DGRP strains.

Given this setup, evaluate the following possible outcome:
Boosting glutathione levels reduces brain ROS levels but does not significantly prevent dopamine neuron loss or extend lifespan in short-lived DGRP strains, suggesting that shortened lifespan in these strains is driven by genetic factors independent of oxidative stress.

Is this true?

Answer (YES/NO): NO